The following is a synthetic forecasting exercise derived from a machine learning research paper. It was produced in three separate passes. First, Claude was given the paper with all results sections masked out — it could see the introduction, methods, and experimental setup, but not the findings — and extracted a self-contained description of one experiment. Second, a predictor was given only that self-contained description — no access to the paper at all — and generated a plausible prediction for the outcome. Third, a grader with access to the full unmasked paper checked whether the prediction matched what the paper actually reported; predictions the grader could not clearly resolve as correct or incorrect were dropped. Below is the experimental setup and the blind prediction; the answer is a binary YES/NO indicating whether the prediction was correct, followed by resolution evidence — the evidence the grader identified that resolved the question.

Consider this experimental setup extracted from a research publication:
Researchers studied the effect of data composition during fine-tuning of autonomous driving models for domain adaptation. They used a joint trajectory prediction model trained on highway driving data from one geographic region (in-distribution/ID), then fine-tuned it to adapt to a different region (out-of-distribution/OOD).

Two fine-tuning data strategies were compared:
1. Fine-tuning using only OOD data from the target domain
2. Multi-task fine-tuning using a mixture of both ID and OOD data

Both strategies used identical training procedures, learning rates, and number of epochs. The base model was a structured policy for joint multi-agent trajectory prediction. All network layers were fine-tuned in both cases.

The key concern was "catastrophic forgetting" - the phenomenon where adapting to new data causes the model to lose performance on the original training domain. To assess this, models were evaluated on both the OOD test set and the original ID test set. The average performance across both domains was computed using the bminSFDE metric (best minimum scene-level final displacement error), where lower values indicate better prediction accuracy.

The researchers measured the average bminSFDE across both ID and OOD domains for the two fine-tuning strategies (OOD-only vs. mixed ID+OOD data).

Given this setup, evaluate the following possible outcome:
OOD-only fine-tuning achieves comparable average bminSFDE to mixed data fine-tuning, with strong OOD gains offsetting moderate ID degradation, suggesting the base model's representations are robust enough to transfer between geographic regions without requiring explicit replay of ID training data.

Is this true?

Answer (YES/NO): NO